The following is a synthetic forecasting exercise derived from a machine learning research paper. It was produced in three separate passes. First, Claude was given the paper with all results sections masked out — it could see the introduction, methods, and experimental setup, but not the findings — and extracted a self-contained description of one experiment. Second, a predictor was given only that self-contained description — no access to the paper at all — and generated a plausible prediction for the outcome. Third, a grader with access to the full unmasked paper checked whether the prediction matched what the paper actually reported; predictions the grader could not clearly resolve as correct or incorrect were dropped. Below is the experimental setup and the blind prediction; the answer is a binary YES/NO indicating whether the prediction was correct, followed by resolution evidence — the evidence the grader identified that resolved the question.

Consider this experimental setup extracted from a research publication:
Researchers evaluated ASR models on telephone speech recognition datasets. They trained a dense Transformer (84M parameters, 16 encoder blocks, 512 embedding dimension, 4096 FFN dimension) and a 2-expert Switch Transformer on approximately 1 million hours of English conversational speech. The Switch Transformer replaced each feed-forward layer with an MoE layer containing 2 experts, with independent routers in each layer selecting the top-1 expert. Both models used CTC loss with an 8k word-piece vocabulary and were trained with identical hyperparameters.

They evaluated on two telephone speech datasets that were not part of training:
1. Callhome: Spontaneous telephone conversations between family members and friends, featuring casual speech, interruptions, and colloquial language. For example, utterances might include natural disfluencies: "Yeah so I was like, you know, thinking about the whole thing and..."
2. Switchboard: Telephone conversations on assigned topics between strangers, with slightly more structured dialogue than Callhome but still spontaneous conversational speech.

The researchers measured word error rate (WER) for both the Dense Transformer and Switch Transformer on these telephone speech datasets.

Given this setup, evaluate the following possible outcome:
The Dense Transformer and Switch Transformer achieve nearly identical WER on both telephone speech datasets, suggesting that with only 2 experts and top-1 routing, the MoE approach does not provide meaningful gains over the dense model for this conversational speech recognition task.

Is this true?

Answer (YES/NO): YES